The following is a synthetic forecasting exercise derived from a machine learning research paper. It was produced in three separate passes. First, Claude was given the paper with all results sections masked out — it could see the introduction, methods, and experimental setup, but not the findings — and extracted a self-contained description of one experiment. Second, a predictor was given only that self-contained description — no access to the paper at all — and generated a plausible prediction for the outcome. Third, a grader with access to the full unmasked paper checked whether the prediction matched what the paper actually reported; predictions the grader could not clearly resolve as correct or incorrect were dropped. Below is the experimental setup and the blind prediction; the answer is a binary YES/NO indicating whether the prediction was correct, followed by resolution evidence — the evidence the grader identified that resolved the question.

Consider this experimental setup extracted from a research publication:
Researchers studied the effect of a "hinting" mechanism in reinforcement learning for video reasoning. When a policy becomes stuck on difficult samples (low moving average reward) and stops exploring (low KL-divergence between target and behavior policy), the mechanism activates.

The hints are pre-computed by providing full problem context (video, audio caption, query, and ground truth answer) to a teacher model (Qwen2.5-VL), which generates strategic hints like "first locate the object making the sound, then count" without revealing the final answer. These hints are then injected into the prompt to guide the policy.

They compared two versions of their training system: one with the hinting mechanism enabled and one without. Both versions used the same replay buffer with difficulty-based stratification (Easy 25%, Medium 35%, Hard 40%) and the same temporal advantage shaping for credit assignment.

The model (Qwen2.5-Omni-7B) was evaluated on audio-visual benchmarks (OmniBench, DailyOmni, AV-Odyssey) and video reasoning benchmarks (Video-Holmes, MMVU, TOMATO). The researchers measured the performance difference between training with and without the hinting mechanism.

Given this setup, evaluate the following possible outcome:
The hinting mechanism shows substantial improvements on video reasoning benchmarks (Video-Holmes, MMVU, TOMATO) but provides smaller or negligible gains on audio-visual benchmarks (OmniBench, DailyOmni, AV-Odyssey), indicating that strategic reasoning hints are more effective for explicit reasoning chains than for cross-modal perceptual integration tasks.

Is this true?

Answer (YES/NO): NO